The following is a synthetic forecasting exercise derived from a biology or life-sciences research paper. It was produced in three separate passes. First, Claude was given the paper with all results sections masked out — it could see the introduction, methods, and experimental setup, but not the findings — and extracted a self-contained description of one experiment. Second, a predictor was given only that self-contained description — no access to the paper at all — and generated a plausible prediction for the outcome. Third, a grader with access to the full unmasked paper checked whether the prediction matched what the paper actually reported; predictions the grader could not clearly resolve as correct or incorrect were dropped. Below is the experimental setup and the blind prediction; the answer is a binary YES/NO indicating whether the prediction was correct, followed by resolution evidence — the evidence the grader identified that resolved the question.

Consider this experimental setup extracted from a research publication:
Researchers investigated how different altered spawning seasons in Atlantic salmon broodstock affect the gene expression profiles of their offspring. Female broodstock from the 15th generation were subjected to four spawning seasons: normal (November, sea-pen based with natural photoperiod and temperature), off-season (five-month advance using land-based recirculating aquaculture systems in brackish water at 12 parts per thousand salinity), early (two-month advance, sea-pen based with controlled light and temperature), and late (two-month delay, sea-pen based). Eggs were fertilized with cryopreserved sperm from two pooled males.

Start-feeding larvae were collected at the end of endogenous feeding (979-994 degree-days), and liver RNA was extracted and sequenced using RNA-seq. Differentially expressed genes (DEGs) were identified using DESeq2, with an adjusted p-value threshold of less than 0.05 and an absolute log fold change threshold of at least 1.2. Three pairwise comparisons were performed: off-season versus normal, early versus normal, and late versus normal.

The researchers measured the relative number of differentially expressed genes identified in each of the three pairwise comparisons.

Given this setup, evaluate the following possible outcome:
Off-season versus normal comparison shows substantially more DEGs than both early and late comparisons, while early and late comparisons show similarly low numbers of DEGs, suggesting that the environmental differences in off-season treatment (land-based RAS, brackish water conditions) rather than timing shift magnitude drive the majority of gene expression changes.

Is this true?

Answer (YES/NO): NO